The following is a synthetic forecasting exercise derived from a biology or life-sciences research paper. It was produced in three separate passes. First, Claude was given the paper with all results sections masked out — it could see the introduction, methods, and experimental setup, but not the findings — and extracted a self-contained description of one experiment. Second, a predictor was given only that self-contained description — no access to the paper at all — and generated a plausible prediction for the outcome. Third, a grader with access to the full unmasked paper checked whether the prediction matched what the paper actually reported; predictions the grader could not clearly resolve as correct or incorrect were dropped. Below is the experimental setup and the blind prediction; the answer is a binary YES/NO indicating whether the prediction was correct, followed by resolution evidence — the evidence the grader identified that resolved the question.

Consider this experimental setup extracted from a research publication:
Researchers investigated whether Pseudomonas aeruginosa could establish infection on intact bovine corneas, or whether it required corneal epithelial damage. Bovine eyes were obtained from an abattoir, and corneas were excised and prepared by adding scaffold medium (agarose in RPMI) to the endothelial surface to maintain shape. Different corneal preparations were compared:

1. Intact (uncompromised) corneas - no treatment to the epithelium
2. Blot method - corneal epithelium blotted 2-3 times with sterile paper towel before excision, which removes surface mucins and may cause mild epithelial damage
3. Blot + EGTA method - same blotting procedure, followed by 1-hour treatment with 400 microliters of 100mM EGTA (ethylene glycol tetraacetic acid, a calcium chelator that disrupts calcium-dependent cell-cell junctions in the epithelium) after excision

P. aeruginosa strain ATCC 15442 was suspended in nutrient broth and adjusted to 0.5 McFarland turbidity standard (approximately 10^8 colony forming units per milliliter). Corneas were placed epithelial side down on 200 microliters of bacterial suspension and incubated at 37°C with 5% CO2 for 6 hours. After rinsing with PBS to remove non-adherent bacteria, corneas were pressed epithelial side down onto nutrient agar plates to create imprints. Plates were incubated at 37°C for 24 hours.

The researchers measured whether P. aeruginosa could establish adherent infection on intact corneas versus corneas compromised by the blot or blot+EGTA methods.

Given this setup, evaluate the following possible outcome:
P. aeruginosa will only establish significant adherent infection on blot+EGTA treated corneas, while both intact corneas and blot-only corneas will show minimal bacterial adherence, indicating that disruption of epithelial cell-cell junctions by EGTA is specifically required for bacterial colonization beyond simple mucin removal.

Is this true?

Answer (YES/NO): NO